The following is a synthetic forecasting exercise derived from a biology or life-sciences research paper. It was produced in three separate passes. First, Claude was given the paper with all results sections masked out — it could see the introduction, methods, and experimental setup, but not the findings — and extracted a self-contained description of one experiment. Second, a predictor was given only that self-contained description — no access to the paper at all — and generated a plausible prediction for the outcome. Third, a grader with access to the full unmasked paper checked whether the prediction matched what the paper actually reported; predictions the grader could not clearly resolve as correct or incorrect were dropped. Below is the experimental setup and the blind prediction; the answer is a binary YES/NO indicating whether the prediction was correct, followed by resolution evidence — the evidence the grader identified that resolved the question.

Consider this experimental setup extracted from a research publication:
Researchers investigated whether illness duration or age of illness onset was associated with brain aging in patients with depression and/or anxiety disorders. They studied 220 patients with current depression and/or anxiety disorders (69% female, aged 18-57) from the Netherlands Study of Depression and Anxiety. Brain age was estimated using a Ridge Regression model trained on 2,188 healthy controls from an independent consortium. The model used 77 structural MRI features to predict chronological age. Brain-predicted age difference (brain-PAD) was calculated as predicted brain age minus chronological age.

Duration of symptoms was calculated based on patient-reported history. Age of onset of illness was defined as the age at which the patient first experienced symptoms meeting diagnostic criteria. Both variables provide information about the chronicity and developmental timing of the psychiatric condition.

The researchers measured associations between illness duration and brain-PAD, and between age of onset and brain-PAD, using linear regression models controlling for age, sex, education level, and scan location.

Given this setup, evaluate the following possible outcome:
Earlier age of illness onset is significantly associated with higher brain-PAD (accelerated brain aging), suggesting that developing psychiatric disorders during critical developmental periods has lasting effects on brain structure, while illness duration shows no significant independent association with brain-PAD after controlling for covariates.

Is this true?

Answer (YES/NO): NO